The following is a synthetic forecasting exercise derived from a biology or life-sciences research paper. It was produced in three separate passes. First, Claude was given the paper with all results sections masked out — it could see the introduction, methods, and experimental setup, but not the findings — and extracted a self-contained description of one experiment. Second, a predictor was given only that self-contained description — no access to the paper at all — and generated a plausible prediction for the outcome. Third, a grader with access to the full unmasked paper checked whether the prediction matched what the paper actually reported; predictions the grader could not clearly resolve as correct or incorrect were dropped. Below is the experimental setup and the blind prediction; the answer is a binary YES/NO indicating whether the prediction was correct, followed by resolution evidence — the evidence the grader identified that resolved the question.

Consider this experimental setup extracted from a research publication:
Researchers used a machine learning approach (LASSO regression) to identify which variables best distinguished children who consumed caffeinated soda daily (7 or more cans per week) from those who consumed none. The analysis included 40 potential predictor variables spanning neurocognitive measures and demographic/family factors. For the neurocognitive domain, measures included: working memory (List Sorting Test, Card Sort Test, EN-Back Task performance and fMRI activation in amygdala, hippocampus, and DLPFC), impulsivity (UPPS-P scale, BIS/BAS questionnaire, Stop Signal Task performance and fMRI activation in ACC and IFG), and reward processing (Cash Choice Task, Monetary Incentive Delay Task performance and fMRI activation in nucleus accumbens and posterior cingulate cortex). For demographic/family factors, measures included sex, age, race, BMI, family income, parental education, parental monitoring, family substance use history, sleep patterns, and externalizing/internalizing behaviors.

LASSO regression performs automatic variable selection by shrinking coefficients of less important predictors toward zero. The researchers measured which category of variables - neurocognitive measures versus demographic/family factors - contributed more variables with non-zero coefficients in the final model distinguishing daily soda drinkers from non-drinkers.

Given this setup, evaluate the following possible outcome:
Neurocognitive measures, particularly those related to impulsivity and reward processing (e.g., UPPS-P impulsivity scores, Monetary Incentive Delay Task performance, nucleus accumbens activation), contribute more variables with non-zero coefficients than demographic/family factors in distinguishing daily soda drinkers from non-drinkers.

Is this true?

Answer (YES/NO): YES